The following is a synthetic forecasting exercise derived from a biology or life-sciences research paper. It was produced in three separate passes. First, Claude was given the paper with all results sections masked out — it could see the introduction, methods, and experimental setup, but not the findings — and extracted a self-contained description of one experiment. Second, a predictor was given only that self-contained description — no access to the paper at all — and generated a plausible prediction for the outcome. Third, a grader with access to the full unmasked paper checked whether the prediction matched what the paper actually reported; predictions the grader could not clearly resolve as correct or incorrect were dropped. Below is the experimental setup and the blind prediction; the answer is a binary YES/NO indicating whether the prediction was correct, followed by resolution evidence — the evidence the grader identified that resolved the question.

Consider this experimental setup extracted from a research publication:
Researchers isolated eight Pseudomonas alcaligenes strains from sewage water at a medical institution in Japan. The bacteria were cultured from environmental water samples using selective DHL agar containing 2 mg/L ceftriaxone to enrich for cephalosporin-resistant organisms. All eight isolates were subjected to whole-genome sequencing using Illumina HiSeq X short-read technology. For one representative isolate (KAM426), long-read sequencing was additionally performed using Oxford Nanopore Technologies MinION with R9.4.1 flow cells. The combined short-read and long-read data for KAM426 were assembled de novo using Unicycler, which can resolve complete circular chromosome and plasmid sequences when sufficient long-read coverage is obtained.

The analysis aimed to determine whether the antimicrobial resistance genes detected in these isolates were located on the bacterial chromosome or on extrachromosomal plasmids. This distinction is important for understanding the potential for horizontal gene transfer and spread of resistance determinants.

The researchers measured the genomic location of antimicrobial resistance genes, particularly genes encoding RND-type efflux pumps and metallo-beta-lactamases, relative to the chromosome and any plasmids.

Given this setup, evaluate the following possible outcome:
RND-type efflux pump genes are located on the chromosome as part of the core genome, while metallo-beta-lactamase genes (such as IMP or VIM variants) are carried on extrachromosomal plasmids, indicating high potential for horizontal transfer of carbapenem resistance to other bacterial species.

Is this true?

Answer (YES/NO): NO